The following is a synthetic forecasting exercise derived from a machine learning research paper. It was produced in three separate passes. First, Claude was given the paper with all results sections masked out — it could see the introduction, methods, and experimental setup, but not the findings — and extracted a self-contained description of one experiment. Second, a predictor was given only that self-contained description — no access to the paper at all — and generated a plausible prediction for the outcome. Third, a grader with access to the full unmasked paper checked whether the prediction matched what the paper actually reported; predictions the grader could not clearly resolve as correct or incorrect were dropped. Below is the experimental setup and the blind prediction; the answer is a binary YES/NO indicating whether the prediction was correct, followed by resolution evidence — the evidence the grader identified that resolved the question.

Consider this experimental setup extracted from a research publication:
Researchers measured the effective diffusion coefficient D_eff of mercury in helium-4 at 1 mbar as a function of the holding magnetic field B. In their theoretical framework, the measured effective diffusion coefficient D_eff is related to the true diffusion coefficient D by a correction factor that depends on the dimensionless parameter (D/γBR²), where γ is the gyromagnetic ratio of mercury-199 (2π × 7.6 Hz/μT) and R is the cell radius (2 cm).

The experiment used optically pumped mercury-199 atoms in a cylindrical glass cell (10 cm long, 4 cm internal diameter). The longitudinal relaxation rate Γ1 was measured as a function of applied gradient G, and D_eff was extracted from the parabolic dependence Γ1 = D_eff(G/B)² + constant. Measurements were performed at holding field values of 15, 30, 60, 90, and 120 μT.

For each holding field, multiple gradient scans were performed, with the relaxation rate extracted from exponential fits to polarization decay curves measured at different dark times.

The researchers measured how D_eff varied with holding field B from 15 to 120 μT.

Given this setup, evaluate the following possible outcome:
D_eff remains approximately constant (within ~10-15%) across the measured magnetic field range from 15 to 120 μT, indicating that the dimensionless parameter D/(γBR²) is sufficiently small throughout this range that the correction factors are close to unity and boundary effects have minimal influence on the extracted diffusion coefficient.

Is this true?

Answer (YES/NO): NO